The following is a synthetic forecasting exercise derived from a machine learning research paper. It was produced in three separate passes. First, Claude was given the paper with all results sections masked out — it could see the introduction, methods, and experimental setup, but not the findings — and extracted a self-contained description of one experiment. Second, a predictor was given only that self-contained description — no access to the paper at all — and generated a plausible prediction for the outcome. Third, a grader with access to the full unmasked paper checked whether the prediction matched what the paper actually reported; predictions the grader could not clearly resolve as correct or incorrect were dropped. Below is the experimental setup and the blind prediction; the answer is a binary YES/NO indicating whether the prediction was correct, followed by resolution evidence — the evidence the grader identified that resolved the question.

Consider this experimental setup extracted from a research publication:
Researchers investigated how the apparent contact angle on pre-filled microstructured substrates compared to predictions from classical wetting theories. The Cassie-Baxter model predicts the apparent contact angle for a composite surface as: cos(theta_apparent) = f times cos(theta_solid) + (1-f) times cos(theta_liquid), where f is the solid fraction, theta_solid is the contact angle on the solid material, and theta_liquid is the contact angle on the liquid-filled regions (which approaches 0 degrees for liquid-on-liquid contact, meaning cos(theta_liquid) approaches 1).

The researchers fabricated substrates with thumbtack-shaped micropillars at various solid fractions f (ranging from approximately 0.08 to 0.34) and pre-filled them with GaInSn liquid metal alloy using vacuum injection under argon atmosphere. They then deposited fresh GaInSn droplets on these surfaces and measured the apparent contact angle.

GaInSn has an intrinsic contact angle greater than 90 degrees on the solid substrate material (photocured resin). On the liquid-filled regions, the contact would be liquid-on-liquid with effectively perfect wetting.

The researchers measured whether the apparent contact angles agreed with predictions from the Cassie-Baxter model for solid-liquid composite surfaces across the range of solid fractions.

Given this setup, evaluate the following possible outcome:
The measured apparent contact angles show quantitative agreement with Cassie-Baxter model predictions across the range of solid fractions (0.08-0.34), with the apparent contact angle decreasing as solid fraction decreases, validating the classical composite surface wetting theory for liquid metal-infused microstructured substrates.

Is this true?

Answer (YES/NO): NO